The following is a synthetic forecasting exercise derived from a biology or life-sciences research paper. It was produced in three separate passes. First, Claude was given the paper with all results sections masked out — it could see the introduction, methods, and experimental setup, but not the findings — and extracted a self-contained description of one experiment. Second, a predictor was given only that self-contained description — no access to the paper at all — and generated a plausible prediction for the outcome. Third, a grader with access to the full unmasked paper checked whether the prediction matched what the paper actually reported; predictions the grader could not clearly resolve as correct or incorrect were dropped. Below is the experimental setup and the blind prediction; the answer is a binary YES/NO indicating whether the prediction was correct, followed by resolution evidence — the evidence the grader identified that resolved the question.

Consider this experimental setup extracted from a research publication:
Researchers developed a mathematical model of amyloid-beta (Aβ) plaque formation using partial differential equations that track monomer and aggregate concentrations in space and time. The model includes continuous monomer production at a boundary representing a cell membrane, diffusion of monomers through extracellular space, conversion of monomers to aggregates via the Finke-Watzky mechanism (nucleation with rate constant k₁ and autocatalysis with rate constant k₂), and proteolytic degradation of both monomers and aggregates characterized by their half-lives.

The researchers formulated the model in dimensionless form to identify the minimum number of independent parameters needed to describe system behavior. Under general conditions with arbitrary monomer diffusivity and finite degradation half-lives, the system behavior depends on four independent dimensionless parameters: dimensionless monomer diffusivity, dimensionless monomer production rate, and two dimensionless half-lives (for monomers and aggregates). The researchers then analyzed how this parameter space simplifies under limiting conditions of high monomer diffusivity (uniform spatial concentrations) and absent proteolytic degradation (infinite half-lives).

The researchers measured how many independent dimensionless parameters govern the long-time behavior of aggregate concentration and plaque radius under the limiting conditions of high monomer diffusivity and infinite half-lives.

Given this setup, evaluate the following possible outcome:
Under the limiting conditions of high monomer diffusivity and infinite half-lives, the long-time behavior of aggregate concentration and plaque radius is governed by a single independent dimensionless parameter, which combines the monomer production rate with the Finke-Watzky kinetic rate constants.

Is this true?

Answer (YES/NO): NO